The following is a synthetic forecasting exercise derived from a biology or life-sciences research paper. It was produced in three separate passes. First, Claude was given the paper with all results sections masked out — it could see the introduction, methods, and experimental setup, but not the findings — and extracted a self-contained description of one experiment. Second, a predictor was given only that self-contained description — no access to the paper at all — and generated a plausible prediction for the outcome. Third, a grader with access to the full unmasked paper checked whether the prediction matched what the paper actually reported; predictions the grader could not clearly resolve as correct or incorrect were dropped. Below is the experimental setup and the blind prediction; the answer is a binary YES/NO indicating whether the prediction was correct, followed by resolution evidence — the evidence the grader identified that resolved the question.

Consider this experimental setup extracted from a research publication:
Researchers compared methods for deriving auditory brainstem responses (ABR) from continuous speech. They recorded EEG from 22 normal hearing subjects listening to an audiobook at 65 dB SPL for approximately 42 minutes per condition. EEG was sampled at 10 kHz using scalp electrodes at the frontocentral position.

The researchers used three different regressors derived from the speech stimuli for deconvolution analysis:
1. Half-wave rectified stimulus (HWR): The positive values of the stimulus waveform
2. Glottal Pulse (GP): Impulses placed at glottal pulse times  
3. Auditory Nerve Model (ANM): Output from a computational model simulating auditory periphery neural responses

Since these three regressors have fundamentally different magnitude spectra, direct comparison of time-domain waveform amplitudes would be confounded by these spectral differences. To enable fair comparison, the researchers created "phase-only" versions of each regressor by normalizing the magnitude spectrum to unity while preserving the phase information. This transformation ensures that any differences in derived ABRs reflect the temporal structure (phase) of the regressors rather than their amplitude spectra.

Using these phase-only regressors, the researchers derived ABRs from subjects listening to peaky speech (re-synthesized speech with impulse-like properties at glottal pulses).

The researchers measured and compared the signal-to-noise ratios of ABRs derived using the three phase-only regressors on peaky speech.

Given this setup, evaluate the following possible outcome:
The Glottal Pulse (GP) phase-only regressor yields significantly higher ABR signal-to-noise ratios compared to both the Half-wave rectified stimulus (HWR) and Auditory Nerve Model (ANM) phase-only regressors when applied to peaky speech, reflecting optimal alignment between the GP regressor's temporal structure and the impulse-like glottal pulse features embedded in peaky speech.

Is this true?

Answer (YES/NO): NO